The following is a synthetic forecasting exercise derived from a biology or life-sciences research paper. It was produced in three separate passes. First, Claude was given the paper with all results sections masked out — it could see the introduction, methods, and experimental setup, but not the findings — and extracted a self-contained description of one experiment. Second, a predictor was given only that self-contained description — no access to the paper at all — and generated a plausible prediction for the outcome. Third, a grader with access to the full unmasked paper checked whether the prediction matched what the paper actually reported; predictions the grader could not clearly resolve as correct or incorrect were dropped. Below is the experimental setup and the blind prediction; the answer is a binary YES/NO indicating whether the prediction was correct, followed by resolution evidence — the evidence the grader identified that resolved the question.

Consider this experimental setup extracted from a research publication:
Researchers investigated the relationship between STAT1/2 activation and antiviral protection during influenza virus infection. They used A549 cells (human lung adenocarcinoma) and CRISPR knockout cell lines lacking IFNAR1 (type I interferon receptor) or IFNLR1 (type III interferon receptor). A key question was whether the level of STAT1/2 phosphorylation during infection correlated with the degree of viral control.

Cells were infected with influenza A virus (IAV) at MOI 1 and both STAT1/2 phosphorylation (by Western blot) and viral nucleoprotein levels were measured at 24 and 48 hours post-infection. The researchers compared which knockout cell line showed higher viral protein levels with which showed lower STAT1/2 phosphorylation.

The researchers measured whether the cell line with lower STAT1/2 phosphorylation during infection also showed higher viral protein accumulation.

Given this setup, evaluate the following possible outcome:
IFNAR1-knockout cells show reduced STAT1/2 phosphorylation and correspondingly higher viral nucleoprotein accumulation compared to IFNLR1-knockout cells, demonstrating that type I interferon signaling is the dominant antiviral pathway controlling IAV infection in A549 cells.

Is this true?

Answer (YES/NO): NO